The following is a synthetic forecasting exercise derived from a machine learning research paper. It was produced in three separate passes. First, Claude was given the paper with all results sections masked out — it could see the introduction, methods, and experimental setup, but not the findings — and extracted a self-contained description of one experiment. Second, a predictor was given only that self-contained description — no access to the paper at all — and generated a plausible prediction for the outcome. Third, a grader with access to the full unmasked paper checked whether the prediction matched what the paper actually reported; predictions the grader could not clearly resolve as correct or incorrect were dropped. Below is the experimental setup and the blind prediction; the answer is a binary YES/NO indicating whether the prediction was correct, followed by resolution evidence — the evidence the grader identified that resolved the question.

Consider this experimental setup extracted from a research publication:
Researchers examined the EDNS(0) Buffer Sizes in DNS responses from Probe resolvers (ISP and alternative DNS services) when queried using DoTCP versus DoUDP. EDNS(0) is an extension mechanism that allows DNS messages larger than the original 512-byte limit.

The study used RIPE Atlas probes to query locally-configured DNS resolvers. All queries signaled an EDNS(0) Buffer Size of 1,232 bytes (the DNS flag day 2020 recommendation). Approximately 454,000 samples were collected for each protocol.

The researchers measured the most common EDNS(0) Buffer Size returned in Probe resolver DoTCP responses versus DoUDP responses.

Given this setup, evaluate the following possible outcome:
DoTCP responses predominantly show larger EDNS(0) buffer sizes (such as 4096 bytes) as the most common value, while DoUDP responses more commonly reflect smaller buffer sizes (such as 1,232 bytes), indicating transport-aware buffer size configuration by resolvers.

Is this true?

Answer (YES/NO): NO